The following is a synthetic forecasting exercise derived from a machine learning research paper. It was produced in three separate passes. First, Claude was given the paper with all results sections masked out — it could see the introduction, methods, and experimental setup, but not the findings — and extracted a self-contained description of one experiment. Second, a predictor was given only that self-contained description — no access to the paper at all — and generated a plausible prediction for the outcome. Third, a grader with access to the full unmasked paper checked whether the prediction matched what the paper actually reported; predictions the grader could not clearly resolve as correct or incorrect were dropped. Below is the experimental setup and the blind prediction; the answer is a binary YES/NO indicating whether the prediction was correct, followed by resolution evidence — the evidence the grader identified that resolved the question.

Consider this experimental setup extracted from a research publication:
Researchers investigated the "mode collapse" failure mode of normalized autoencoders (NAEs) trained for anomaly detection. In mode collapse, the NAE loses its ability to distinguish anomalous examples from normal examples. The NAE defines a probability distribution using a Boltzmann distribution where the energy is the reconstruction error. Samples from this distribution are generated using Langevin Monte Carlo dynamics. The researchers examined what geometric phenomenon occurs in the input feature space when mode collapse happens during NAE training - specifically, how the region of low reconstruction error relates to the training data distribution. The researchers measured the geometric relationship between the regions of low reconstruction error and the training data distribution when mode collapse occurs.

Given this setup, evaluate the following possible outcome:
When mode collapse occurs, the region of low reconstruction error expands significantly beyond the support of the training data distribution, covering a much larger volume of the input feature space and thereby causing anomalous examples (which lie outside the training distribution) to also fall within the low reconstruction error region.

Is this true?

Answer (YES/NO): YES